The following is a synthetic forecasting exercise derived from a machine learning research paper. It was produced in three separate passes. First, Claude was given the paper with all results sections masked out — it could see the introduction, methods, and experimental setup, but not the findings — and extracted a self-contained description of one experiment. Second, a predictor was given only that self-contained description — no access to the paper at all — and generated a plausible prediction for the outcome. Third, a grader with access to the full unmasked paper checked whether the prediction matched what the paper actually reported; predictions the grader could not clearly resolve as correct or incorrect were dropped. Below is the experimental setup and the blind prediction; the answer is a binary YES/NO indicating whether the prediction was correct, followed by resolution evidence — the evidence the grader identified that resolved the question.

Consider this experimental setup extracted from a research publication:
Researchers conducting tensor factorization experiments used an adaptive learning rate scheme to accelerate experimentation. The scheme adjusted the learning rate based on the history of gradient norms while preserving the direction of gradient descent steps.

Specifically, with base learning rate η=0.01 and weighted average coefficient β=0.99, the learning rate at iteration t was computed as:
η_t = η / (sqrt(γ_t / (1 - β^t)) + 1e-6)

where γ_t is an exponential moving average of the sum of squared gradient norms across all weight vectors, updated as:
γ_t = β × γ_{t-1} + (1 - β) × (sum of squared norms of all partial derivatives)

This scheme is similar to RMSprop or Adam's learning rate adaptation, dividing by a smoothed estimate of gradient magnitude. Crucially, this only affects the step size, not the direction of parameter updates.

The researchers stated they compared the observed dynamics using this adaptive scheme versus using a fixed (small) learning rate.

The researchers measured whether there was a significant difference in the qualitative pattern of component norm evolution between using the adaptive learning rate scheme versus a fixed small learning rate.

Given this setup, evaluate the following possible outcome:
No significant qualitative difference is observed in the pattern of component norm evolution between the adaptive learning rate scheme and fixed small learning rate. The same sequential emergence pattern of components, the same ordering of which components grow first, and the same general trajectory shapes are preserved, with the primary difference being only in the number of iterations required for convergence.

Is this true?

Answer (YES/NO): YES